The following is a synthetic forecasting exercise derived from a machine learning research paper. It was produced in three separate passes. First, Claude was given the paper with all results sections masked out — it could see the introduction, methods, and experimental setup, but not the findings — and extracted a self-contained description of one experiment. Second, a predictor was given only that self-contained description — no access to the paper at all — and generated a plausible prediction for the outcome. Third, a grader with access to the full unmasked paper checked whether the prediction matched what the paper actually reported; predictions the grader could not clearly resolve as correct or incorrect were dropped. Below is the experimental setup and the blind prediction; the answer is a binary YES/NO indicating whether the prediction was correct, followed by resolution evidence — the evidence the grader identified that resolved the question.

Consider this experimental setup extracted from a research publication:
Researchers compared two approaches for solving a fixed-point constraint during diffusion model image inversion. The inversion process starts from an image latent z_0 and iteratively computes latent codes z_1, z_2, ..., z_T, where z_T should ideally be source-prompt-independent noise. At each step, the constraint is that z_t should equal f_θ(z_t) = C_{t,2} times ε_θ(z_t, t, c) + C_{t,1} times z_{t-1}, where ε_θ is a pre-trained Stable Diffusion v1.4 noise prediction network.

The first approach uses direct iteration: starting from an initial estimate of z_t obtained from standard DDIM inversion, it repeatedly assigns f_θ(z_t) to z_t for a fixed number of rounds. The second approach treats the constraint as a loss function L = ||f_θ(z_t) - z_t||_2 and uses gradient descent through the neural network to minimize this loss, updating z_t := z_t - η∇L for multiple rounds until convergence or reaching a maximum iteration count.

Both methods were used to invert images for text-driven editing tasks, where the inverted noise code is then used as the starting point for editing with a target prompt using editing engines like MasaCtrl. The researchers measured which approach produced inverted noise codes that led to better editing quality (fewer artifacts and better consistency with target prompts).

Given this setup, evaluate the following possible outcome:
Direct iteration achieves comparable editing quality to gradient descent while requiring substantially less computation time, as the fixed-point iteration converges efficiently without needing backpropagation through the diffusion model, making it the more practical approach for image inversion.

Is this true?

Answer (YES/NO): NO